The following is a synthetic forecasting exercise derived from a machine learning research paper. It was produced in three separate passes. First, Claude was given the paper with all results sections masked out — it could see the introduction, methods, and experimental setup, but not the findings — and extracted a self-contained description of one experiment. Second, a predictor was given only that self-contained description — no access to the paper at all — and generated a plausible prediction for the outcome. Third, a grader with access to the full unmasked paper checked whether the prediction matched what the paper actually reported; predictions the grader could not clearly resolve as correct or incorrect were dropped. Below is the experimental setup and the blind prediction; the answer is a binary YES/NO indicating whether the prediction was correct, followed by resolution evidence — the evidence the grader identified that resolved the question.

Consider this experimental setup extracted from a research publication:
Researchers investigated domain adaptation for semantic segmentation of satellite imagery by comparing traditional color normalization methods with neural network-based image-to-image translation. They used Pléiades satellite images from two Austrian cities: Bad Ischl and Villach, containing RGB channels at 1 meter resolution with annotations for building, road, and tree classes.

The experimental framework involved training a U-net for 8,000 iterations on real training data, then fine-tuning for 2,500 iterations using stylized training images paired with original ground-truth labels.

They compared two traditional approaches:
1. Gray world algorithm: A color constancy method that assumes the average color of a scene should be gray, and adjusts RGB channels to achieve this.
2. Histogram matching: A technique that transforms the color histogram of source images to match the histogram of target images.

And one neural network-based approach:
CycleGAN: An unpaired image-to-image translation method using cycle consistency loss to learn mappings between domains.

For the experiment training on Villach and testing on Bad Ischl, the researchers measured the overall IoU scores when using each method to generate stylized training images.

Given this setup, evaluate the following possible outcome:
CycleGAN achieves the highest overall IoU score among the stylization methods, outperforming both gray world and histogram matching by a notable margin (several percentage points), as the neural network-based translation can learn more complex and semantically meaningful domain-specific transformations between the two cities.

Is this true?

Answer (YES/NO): YES